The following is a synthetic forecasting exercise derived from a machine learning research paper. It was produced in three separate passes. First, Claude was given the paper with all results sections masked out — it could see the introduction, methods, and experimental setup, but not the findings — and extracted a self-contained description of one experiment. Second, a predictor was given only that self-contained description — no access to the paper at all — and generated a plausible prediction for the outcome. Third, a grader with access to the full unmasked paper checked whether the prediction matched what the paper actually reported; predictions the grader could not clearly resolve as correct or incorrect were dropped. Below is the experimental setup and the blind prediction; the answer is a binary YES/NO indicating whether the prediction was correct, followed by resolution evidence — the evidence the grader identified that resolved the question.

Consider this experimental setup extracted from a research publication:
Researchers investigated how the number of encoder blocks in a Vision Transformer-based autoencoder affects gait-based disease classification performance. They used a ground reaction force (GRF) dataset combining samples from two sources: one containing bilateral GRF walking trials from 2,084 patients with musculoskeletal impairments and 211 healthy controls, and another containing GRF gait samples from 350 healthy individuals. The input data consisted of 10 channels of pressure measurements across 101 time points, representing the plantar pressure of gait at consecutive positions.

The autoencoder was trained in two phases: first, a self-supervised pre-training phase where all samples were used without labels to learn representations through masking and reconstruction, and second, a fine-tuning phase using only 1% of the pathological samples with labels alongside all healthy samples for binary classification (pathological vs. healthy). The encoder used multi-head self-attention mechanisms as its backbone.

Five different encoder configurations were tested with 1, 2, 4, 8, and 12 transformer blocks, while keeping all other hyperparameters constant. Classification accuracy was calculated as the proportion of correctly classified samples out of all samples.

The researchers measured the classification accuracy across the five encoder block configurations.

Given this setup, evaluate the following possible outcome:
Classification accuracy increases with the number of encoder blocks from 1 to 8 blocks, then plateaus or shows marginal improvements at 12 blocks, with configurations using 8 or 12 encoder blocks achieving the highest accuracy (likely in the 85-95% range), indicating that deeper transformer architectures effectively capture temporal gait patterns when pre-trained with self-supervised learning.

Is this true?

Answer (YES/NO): NO